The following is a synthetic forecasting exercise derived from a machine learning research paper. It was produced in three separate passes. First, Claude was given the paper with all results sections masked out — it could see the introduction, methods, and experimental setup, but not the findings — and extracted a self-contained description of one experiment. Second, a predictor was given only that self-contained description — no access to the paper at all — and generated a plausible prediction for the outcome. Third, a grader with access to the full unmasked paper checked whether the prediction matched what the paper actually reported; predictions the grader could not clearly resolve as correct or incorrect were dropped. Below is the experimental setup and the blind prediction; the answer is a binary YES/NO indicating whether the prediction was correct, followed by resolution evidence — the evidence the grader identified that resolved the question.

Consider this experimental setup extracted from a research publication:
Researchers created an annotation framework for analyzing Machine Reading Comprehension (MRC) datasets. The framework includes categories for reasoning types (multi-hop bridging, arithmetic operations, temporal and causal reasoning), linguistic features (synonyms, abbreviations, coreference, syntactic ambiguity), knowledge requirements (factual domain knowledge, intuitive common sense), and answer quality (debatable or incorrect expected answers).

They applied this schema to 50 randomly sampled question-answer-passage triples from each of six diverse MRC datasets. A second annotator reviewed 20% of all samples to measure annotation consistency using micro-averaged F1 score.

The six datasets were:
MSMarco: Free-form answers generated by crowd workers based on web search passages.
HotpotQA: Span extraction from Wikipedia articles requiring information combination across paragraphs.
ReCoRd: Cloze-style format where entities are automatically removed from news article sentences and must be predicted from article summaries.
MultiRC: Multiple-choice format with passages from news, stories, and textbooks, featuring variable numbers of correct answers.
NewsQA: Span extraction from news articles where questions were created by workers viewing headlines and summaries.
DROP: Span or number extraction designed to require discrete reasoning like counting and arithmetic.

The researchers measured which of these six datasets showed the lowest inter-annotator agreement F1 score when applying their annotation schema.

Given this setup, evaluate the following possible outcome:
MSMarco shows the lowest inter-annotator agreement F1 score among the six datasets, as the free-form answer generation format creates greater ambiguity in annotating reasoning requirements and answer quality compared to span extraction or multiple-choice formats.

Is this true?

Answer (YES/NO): NO